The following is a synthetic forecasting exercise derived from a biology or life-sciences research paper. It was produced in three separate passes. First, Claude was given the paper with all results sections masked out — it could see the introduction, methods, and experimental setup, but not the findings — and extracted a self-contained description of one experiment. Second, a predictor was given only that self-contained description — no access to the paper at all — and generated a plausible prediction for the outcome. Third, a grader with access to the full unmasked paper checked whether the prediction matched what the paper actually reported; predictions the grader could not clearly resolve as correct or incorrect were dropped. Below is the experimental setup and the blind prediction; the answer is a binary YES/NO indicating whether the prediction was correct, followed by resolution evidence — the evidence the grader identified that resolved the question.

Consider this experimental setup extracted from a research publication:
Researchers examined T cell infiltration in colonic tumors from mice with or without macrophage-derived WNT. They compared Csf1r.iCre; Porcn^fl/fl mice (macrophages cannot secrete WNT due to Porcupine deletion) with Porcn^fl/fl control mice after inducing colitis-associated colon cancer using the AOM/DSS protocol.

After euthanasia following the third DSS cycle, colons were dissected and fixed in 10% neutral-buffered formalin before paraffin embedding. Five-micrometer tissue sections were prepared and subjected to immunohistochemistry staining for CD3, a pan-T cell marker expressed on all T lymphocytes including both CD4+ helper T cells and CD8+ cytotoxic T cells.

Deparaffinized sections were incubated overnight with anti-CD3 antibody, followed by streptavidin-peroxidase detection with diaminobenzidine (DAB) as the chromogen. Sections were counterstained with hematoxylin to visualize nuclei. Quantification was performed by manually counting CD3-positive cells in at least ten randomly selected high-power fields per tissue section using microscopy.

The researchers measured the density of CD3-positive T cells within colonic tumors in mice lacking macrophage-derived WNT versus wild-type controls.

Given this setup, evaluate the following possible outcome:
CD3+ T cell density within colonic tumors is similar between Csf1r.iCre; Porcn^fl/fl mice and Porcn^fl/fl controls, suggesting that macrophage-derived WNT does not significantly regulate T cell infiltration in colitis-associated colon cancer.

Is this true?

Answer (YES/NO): NO